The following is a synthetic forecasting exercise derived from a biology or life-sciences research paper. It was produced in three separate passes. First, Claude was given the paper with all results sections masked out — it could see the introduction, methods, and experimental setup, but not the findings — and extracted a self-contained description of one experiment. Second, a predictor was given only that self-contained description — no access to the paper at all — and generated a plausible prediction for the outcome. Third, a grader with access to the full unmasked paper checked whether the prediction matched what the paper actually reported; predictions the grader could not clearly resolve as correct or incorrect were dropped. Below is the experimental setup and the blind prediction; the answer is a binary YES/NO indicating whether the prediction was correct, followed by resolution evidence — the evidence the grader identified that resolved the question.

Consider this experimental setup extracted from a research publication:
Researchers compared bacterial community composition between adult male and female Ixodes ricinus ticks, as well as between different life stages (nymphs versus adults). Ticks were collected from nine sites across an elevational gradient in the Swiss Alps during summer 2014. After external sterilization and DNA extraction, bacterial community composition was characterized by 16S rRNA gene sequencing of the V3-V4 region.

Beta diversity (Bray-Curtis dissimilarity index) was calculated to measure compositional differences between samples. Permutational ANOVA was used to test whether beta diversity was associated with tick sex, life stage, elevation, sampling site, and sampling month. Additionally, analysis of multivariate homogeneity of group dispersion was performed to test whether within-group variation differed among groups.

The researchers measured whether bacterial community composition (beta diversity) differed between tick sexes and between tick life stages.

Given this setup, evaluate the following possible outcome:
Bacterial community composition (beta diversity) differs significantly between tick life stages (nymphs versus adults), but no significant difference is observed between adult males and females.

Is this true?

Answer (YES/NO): NO